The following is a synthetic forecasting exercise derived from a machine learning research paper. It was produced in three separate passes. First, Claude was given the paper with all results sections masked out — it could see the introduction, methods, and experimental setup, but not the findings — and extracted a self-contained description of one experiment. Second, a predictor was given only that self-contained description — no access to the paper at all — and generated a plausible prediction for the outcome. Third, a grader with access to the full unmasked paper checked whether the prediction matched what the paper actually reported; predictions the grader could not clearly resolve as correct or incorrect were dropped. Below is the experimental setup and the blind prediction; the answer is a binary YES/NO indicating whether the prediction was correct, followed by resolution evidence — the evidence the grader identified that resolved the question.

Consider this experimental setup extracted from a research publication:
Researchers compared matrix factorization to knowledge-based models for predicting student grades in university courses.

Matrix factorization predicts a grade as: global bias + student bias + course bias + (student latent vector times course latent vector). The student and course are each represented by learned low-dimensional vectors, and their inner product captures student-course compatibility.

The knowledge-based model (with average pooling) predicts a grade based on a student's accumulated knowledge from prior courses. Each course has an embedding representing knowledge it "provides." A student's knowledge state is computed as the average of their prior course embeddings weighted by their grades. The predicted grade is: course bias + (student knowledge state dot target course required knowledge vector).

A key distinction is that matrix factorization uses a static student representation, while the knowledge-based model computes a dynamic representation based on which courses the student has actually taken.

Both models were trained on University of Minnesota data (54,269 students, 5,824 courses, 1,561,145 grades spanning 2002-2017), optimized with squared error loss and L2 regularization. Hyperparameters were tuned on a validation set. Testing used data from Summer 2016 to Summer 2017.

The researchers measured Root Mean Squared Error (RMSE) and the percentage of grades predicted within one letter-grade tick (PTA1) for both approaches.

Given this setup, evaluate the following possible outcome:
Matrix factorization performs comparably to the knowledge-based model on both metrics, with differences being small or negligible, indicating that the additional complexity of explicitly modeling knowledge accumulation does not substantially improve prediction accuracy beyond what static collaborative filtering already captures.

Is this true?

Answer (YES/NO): NO